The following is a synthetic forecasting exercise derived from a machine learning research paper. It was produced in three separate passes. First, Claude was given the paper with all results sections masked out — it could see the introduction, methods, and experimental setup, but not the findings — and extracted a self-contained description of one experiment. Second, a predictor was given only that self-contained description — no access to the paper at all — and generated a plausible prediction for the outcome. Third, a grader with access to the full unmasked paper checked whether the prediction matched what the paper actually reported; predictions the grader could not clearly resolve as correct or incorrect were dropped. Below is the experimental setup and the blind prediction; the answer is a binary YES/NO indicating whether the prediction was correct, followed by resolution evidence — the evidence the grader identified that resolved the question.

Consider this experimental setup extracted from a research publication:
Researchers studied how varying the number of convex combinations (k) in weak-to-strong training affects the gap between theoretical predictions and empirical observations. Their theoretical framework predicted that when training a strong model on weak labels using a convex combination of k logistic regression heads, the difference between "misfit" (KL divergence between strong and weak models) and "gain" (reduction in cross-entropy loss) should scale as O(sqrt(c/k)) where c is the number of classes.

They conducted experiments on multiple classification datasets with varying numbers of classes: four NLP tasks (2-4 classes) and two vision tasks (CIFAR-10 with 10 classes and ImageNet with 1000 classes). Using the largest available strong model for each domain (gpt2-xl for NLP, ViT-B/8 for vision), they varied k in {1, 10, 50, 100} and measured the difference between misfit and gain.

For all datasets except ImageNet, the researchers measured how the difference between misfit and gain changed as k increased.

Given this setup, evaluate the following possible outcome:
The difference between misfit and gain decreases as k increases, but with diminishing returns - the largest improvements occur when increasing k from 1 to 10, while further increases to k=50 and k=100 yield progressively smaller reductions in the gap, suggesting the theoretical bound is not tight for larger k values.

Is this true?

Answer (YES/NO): NO